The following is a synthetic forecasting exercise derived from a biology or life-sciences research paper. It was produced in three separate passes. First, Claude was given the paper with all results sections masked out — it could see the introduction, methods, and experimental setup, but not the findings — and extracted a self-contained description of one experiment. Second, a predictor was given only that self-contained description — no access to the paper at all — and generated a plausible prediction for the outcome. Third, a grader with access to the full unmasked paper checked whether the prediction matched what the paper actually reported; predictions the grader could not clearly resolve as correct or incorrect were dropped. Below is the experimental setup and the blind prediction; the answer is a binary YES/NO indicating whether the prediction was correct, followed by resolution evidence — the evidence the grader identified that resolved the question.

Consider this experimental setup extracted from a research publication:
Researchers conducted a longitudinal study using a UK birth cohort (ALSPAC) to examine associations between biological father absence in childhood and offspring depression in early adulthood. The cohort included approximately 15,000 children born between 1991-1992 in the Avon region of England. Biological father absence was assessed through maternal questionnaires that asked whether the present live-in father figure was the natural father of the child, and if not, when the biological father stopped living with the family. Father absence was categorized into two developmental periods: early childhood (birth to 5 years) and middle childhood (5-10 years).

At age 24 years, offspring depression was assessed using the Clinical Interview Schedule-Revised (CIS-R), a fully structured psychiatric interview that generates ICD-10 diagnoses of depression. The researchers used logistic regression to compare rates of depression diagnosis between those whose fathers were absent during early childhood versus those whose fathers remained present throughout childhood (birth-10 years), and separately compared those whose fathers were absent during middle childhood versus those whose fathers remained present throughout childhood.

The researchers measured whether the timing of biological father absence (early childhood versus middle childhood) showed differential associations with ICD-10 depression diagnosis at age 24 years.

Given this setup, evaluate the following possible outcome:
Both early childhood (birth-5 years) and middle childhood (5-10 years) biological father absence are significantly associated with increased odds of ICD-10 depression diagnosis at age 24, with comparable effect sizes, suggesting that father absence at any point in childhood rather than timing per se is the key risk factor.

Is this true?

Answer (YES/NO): NO